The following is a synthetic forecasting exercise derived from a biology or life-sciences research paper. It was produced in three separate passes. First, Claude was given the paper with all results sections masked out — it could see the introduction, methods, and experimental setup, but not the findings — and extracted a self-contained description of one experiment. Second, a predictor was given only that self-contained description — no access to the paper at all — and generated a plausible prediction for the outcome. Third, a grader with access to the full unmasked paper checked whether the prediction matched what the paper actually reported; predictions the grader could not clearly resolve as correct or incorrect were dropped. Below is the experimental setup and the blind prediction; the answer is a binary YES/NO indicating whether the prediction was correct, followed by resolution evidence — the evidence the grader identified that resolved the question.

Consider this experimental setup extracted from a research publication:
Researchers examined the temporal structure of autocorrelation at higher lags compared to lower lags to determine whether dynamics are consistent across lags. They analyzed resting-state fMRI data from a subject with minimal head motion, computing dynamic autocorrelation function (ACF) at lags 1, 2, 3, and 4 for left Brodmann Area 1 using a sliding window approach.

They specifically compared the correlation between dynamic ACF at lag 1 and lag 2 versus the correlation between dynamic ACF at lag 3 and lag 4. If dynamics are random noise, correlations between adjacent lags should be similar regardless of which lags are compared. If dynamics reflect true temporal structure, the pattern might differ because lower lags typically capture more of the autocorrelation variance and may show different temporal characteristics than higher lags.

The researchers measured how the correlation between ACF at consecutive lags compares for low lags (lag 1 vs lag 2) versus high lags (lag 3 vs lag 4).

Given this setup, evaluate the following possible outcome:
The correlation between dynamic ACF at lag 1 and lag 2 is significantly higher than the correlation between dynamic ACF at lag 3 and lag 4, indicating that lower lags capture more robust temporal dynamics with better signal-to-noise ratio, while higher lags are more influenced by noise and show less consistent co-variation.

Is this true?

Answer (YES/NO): NO